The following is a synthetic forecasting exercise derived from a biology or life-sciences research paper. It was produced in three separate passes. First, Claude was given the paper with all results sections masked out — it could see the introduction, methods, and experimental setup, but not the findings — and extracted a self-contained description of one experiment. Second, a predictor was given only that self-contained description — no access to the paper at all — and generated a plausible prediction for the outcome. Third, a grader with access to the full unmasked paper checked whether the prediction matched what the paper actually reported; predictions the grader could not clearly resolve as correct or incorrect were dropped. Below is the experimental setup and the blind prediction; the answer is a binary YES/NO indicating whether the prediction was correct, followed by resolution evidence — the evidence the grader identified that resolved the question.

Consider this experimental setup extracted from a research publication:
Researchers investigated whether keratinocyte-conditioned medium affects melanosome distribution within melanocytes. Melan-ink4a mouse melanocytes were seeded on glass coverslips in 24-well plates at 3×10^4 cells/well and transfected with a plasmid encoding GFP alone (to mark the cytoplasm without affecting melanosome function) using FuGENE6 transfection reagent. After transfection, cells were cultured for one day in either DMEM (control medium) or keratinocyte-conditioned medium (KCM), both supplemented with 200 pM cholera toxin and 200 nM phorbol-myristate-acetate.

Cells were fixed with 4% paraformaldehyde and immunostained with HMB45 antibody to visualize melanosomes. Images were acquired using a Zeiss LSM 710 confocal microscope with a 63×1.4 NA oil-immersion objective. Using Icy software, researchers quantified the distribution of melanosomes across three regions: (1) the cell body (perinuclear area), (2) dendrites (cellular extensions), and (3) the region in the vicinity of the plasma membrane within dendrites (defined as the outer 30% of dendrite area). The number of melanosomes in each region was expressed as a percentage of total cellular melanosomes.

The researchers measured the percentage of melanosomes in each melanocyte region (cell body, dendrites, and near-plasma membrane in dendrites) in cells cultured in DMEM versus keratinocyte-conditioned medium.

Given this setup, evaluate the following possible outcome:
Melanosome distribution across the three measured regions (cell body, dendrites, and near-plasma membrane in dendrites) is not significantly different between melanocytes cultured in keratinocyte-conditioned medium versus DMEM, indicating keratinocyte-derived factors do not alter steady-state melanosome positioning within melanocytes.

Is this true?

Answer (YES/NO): NO